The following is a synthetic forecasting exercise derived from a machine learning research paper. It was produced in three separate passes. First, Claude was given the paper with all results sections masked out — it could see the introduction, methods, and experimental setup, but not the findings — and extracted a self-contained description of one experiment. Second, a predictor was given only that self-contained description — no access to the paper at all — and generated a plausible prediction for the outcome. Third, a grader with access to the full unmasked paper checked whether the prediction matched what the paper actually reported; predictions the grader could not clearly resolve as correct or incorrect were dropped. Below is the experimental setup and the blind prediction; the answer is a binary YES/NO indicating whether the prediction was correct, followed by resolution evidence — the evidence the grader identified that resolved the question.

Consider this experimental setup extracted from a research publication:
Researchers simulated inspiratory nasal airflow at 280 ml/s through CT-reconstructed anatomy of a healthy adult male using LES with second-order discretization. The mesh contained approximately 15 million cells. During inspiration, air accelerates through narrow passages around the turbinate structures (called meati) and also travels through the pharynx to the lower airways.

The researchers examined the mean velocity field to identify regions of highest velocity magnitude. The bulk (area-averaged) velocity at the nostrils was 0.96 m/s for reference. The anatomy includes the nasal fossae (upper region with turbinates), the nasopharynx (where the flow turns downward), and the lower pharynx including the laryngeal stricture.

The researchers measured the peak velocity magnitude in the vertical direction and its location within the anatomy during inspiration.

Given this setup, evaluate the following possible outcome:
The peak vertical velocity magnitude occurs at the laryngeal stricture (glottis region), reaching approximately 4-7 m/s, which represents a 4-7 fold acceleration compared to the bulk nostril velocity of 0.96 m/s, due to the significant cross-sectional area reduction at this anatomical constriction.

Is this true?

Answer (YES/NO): YES